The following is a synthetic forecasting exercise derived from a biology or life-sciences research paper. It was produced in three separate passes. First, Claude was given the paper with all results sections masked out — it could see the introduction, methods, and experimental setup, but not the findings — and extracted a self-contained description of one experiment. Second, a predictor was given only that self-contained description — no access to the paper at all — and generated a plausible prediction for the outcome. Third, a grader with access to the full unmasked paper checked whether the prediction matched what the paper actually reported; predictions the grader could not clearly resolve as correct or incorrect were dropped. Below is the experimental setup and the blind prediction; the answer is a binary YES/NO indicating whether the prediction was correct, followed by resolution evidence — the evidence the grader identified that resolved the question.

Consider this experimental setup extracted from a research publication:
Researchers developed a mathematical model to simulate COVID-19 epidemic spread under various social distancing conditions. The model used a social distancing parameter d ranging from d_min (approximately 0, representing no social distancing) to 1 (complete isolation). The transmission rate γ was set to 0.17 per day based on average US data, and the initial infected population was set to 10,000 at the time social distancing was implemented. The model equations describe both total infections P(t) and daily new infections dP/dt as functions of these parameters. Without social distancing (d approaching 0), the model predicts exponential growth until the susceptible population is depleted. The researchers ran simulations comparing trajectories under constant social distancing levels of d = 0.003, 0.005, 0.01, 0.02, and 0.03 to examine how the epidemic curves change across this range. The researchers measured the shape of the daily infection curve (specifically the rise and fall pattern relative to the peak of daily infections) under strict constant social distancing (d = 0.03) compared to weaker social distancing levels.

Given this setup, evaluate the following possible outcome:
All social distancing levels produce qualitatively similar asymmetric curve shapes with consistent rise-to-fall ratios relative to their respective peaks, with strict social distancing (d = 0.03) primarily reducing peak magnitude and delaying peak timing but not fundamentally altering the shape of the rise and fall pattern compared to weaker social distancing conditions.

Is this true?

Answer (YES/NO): NO